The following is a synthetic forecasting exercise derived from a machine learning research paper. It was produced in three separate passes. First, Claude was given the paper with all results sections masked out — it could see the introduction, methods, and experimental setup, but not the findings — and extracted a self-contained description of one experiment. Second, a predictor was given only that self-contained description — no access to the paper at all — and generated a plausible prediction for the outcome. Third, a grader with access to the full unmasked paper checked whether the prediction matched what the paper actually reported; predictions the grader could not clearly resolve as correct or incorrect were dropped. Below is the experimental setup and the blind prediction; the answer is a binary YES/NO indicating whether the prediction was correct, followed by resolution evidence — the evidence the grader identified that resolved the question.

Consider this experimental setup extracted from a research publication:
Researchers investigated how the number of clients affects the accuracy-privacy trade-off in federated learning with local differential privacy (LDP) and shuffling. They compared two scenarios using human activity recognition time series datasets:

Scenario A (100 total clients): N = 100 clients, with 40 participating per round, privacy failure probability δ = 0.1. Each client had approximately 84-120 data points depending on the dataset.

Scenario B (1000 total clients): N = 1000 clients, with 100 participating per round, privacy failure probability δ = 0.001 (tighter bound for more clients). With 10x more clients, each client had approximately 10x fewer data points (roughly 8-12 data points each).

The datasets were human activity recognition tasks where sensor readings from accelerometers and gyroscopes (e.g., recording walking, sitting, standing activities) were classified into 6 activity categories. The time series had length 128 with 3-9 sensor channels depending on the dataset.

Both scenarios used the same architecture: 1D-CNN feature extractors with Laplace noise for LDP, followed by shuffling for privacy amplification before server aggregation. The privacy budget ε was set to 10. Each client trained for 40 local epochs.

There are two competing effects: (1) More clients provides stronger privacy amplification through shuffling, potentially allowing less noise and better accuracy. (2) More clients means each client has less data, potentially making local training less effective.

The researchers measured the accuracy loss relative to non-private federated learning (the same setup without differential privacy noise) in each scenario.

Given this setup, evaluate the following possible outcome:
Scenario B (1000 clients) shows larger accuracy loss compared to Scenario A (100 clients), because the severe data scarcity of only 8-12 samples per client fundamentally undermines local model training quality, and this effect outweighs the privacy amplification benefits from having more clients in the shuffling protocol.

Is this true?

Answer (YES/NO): NO